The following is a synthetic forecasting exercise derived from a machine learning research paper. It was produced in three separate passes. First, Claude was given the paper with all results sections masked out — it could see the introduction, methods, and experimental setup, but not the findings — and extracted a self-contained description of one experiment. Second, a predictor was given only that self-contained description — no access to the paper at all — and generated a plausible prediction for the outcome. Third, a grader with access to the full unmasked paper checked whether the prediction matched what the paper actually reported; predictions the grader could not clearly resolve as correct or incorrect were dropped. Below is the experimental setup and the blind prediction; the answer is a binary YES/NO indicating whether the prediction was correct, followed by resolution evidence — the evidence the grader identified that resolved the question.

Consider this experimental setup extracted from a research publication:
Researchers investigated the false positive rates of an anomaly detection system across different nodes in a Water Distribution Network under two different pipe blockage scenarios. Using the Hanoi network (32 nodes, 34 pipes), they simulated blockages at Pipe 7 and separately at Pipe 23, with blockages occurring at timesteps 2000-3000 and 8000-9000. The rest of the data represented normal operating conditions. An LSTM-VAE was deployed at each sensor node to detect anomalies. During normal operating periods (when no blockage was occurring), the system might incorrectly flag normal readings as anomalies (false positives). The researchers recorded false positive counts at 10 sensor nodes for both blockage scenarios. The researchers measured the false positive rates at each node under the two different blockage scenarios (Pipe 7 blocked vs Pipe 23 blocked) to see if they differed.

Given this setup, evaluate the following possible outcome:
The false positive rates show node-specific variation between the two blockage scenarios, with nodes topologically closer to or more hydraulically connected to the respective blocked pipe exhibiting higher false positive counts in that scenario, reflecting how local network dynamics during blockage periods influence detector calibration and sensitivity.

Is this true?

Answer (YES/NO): NO